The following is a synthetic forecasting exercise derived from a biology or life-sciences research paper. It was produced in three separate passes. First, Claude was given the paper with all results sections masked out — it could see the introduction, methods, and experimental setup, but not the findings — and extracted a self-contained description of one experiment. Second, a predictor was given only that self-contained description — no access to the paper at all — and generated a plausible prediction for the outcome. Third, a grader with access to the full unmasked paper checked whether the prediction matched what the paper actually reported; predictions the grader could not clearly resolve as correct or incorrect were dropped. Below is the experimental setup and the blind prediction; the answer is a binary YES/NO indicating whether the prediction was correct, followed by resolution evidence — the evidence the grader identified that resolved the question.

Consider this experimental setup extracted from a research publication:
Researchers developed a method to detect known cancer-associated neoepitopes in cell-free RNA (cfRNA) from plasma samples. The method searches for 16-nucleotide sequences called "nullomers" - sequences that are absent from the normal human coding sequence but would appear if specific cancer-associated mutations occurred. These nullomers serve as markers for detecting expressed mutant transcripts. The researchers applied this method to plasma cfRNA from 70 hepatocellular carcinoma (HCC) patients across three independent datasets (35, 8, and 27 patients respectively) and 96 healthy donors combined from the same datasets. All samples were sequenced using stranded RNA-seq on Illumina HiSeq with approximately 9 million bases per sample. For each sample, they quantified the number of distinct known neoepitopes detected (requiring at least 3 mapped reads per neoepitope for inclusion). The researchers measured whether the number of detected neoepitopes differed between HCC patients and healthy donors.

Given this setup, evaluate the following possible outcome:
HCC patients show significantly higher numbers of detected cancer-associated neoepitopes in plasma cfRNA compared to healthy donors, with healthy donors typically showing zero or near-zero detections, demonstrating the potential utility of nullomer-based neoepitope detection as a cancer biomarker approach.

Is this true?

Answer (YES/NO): NO